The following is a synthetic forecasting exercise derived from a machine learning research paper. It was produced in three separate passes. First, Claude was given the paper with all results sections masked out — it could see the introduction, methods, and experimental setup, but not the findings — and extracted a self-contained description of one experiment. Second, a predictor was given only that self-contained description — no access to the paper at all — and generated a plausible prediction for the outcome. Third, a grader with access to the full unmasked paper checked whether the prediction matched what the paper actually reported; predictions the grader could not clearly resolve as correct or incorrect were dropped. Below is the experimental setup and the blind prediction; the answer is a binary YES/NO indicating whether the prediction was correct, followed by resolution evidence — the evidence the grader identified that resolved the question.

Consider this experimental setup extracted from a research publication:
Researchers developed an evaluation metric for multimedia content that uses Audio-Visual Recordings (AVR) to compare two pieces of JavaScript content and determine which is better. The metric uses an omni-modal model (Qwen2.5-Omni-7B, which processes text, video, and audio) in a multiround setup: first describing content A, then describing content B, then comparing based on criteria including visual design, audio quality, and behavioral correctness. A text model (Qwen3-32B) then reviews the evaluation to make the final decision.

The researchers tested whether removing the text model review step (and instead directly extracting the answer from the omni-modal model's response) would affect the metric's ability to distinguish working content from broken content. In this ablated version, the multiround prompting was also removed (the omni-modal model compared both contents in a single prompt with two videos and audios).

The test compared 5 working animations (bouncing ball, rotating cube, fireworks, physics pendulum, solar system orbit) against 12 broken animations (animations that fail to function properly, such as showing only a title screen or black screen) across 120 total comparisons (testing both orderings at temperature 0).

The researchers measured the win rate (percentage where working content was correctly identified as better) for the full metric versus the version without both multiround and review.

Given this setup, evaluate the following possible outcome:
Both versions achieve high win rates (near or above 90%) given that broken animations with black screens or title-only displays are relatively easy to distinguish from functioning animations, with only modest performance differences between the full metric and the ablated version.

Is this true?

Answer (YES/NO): NO